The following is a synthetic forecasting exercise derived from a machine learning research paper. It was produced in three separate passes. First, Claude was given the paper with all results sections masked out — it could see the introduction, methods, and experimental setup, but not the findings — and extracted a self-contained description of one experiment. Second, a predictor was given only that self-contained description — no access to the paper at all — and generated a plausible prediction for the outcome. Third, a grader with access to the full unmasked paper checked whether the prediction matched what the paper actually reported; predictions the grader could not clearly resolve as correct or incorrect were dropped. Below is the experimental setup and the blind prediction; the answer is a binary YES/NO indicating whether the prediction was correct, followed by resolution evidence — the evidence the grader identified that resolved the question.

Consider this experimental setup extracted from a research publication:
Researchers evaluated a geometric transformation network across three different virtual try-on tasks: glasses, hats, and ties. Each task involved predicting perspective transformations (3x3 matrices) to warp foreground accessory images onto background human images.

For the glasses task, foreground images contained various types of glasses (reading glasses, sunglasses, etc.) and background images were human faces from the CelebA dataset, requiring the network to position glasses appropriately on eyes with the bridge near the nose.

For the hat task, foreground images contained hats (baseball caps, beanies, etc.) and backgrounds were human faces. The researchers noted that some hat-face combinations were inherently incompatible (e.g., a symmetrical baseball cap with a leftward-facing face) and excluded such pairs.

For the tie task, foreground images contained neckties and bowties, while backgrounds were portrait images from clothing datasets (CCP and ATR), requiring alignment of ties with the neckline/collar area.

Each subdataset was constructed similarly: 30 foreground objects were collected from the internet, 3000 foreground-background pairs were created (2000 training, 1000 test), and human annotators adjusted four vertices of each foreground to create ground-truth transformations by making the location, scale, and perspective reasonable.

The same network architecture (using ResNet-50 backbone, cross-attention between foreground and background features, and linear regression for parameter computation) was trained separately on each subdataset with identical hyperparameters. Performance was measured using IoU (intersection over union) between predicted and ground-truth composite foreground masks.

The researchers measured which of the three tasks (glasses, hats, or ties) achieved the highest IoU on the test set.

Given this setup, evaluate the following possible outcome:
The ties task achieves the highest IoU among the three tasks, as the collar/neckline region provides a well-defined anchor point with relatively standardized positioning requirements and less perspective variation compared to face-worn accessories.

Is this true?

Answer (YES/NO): NO